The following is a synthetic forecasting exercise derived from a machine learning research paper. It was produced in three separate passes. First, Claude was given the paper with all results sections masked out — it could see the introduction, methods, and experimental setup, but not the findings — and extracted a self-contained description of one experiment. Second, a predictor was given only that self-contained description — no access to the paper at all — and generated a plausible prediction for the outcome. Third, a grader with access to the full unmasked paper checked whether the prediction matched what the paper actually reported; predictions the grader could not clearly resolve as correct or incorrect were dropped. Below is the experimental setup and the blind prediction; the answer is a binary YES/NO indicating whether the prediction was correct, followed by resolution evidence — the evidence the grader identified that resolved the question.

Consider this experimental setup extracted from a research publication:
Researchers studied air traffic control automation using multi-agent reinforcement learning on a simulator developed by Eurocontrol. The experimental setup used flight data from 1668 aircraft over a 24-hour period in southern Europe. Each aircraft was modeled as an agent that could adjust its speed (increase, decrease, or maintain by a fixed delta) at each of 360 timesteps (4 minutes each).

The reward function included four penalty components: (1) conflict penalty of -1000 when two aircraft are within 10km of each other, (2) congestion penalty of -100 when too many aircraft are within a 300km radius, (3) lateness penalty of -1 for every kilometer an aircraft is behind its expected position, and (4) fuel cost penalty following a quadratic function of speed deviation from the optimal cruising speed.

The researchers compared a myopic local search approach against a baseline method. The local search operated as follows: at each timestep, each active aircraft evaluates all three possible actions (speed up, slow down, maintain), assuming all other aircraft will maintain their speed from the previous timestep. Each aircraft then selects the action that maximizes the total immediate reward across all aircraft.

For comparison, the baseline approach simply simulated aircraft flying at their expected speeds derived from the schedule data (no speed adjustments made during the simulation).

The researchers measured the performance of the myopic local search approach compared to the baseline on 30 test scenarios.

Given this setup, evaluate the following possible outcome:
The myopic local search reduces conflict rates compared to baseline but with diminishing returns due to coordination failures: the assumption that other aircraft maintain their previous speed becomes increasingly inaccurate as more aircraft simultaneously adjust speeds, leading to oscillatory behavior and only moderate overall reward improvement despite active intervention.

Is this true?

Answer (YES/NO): NO